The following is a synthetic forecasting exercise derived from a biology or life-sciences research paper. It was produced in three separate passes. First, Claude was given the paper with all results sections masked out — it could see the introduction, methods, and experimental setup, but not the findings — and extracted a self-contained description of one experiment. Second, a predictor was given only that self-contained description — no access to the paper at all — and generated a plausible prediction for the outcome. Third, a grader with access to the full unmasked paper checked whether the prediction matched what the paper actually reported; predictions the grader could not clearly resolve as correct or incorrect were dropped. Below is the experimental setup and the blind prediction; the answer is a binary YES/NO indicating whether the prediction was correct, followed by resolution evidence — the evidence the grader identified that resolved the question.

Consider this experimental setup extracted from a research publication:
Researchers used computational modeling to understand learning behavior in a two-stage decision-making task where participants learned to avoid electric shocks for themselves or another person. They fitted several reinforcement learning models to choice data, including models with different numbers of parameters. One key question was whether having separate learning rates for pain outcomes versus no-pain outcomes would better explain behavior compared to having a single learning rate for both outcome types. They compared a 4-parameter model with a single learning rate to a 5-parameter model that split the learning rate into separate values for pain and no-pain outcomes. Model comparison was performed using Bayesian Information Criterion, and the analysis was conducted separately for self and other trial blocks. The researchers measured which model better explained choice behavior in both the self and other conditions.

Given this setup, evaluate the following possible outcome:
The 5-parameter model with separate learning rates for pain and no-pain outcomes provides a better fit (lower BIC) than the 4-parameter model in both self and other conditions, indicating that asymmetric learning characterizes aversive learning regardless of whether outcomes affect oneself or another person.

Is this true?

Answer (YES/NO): YES